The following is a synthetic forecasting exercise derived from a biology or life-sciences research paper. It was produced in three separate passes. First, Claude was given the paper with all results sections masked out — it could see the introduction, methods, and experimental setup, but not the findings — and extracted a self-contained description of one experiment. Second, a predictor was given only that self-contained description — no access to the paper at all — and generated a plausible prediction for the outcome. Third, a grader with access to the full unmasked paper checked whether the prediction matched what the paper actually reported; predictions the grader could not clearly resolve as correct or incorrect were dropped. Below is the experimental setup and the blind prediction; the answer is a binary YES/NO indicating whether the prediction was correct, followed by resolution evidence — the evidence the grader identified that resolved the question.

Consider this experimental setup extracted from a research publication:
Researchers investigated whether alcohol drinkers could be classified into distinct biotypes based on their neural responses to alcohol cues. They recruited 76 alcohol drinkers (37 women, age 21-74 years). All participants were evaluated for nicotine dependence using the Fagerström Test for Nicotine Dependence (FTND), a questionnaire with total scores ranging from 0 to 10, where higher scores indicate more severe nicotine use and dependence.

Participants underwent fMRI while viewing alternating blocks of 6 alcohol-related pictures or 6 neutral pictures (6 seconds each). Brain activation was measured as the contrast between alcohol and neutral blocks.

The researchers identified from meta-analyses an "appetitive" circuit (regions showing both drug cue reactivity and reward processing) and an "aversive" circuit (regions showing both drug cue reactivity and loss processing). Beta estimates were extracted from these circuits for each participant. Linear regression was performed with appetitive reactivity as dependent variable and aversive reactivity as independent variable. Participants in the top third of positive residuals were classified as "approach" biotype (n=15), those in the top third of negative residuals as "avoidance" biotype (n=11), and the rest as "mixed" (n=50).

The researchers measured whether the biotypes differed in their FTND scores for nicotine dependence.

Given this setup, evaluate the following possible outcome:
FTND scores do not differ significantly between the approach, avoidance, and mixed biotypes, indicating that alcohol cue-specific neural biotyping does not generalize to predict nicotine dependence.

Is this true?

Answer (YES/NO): YES